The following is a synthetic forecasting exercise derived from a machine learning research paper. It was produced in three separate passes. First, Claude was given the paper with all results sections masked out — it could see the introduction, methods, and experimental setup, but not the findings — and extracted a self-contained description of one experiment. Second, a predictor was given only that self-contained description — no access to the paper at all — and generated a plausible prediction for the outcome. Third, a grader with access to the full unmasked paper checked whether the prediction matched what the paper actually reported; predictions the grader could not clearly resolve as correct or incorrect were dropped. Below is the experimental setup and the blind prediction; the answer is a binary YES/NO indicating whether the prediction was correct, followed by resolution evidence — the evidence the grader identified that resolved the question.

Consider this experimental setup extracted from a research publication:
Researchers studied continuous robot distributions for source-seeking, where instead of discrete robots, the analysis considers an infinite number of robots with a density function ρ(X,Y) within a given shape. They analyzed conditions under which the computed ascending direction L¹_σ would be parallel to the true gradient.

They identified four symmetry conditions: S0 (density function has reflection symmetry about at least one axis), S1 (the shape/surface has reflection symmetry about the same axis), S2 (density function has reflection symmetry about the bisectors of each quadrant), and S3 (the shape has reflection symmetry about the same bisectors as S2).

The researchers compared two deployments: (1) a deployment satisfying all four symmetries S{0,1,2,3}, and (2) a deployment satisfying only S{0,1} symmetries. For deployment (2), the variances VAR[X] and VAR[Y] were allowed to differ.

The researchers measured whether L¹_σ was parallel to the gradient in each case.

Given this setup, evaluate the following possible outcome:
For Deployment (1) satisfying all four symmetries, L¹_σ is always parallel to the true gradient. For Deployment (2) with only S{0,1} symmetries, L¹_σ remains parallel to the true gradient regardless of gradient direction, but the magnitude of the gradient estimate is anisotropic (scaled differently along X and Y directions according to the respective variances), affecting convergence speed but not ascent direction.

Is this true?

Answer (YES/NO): NO